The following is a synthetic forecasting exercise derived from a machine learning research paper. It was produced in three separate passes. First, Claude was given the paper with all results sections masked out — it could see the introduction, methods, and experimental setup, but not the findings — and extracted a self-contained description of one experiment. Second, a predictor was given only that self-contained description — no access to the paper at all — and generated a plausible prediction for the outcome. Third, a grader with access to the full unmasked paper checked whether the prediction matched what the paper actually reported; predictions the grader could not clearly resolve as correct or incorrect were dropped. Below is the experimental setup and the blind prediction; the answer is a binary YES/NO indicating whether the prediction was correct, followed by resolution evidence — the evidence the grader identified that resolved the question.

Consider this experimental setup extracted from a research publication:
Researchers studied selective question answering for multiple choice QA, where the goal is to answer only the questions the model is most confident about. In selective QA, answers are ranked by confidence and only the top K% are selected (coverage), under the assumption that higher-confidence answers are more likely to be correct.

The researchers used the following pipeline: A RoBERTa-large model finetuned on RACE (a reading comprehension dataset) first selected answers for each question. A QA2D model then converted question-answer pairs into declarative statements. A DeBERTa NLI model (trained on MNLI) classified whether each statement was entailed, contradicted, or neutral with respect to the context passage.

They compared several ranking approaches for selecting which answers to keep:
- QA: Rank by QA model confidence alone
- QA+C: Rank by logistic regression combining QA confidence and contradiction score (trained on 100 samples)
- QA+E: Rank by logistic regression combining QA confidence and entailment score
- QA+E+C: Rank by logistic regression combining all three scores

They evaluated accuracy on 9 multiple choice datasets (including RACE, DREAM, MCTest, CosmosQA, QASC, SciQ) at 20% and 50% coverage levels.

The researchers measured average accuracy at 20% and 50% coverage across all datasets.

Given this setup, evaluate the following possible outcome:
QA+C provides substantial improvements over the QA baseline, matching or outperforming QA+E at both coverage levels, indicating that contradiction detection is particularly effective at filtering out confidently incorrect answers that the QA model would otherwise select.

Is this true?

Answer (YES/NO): NO